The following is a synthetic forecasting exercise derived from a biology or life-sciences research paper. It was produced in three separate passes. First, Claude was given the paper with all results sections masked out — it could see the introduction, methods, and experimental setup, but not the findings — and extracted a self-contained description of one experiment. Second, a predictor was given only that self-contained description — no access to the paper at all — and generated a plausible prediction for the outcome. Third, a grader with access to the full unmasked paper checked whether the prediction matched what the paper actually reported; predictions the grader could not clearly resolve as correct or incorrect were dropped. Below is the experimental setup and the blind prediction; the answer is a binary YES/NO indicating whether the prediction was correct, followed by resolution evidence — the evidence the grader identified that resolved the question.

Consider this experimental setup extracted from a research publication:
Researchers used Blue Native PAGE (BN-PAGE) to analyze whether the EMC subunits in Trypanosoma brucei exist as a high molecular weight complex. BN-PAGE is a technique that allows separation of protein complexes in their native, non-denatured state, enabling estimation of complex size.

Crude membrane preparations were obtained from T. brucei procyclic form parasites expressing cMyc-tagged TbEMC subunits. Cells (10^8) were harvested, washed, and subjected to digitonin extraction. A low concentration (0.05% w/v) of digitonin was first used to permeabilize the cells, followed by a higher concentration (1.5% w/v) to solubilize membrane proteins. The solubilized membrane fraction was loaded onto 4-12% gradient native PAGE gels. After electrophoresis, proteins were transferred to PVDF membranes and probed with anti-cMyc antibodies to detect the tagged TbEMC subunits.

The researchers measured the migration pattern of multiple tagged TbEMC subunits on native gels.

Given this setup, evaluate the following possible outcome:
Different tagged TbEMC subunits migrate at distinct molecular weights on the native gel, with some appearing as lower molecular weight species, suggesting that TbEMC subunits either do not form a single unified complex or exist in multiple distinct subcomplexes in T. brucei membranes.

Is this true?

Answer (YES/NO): NO